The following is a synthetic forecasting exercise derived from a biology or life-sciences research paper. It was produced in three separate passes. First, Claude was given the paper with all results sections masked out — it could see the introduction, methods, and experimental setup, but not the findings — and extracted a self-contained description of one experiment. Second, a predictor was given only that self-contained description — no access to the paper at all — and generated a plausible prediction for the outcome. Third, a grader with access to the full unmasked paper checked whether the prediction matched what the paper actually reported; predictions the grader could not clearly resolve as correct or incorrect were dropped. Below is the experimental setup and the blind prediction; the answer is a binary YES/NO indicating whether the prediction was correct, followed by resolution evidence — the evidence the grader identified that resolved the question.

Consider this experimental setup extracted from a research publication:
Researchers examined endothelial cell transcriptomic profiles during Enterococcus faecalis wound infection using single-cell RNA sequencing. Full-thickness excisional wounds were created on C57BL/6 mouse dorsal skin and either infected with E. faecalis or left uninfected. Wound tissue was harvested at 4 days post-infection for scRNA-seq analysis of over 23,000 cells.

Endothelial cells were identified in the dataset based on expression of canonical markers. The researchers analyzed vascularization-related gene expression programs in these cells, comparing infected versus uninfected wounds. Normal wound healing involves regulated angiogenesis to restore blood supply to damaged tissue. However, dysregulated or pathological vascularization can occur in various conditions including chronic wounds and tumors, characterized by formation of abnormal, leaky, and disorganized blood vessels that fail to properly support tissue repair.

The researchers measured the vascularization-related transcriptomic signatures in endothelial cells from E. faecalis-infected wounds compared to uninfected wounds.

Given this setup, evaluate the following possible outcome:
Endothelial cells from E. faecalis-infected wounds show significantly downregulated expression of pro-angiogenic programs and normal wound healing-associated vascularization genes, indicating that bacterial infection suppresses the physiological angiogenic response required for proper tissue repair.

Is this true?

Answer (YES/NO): NO